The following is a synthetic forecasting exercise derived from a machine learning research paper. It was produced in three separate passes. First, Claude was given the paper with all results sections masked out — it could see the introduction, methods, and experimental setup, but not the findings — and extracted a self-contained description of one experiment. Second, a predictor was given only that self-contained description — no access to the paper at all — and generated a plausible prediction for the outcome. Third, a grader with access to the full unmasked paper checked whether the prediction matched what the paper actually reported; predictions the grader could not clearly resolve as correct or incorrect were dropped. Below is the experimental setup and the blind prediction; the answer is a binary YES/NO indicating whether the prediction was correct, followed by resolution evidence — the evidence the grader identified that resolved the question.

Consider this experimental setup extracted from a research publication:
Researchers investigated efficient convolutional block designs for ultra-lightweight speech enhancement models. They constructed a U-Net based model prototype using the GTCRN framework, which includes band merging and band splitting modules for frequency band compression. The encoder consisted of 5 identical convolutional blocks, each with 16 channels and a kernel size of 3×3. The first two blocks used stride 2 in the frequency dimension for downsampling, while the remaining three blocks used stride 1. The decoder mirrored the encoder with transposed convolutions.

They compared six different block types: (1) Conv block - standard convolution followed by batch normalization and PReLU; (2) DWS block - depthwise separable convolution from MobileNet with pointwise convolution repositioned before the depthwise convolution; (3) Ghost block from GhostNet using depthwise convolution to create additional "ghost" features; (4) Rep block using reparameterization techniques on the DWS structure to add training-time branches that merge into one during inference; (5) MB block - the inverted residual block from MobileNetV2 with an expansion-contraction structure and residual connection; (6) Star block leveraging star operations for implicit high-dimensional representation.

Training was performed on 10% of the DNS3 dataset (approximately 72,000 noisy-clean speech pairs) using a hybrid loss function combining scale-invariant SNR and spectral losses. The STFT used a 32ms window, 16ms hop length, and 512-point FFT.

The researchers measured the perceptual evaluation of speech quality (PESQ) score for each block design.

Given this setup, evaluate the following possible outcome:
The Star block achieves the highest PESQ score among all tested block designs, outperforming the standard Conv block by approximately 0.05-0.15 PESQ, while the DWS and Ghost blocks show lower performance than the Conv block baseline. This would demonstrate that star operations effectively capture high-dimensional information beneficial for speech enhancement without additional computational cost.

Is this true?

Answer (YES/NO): NO